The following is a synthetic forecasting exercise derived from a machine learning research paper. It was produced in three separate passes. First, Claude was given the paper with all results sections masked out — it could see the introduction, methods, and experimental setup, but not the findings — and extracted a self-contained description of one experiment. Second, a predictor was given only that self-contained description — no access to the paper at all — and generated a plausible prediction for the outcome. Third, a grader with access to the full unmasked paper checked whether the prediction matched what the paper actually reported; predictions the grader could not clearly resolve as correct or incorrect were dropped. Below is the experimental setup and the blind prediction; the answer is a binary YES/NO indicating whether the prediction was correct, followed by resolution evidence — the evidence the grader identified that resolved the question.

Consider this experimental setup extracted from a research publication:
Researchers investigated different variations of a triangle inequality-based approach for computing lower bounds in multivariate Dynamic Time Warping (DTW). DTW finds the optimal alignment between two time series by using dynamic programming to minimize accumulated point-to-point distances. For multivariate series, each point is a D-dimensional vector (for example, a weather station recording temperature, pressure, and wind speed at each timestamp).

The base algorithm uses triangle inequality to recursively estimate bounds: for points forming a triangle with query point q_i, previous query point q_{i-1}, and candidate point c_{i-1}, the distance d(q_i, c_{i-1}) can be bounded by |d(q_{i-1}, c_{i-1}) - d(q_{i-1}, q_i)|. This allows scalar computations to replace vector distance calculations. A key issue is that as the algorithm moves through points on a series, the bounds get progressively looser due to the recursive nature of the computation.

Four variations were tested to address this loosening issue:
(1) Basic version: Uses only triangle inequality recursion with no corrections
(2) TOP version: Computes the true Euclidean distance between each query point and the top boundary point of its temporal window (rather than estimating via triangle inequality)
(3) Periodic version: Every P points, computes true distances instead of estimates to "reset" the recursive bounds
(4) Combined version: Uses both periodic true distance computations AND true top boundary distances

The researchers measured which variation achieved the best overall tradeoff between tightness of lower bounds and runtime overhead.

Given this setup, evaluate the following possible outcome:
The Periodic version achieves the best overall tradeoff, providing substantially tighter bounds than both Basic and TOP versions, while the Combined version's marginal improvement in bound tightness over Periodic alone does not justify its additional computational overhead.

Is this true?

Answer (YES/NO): NO